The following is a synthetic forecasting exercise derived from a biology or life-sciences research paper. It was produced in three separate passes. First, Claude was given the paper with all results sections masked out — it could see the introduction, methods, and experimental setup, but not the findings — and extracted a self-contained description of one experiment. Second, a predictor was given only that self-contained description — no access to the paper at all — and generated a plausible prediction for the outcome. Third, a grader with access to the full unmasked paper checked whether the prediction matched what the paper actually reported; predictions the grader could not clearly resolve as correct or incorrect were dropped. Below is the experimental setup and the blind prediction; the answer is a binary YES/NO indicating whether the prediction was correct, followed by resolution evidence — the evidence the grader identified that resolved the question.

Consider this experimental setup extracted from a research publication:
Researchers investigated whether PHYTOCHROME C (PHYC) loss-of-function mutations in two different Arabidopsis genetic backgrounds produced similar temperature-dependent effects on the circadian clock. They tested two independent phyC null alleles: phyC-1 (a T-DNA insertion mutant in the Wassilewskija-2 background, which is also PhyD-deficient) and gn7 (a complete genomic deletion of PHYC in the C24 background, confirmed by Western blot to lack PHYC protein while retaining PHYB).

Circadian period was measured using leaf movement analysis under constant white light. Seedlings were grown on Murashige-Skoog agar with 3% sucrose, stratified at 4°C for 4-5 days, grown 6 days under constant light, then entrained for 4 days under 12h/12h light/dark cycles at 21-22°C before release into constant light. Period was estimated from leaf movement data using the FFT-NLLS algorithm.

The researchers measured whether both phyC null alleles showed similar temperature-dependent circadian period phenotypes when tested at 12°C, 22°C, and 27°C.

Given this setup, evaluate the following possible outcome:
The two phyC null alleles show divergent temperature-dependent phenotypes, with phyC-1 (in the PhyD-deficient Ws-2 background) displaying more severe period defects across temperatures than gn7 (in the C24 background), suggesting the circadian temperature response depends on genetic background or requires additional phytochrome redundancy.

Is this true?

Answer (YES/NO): NO